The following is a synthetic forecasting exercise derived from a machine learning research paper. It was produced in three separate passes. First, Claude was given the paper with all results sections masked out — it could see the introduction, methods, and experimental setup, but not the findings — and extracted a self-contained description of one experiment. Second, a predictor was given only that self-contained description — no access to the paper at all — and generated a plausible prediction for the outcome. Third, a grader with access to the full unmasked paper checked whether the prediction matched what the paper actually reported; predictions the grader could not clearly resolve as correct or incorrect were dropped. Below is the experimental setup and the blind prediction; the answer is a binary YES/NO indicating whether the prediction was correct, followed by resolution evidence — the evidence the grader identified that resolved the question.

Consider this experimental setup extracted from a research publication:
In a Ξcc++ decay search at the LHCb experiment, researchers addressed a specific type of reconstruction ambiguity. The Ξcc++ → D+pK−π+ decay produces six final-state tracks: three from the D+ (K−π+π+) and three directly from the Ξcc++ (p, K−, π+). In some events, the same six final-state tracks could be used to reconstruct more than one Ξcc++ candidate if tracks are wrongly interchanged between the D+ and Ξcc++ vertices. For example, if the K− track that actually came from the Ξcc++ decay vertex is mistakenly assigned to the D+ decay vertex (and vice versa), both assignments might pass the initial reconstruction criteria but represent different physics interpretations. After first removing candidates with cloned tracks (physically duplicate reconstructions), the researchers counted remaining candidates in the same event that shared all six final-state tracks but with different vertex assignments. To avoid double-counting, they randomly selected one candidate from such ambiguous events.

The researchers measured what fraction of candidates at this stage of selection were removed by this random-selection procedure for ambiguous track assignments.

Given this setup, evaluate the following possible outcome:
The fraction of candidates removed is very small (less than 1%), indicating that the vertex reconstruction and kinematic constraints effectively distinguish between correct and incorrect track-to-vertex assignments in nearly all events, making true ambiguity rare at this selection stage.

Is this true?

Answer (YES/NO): YES